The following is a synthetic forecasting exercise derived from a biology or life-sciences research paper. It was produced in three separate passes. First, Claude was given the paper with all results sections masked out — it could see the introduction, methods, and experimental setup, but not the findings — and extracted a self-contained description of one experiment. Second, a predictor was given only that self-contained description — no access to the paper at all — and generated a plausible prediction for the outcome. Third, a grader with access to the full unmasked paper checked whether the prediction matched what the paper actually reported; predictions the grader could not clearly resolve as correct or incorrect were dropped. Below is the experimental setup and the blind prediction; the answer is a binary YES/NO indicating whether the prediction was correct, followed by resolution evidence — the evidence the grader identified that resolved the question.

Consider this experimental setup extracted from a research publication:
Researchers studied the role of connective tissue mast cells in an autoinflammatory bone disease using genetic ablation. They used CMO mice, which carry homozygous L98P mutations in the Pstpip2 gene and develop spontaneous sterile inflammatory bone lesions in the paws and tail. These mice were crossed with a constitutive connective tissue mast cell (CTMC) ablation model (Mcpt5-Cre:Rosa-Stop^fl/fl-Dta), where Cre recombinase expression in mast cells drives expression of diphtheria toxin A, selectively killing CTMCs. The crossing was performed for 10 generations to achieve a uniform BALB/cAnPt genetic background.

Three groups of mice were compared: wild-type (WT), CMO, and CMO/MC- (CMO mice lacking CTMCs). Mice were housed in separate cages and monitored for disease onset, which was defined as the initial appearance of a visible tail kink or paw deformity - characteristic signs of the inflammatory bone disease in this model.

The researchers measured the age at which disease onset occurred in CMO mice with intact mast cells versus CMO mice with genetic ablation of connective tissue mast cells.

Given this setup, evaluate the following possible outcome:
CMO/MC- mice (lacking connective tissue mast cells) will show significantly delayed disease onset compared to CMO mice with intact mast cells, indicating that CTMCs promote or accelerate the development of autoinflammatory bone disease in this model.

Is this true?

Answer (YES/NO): YES